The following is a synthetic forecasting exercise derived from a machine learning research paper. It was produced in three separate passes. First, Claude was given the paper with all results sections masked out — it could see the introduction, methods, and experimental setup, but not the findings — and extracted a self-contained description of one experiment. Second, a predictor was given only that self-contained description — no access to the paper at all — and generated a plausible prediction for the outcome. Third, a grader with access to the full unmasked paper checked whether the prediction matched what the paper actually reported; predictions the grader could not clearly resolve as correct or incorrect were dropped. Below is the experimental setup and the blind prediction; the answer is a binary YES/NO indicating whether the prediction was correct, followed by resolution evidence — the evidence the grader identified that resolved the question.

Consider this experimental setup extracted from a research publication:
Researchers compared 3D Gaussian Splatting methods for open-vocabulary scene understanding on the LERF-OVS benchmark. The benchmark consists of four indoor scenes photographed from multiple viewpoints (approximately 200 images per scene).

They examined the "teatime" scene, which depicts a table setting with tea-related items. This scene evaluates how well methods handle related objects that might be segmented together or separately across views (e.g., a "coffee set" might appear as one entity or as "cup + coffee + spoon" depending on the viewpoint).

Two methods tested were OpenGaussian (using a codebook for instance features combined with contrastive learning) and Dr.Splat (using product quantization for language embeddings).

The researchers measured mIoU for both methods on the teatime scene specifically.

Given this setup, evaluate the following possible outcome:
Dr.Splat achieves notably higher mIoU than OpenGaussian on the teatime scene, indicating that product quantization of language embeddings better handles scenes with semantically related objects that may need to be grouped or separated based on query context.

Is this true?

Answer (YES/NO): NO